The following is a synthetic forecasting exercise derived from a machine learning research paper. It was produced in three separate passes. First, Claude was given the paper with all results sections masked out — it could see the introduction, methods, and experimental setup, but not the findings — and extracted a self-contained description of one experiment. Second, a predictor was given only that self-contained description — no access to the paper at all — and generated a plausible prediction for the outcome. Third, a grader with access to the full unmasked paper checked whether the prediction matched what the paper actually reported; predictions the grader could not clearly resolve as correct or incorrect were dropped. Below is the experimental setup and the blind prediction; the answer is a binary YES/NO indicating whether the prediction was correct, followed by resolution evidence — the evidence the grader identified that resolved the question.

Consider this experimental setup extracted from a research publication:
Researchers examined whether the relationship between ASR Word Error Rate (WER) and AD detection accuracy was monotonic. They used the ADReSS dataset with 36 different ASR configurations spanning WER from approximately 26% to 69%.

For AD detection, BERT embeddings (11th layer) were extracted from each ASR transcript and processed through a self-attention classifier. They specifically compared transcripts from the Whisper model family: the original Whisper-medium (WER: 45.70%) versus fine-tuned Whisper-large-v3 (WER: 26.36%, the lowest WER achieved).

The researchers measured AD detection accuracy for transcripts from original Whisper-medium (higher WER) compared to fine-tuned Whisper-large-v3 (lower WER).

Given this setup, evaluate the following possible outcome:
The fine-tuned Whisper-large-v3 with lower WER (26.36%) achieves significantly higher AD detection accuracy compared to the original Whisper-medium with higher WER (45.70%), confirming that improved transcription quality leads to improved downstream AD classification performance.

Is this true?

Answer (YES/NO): NO